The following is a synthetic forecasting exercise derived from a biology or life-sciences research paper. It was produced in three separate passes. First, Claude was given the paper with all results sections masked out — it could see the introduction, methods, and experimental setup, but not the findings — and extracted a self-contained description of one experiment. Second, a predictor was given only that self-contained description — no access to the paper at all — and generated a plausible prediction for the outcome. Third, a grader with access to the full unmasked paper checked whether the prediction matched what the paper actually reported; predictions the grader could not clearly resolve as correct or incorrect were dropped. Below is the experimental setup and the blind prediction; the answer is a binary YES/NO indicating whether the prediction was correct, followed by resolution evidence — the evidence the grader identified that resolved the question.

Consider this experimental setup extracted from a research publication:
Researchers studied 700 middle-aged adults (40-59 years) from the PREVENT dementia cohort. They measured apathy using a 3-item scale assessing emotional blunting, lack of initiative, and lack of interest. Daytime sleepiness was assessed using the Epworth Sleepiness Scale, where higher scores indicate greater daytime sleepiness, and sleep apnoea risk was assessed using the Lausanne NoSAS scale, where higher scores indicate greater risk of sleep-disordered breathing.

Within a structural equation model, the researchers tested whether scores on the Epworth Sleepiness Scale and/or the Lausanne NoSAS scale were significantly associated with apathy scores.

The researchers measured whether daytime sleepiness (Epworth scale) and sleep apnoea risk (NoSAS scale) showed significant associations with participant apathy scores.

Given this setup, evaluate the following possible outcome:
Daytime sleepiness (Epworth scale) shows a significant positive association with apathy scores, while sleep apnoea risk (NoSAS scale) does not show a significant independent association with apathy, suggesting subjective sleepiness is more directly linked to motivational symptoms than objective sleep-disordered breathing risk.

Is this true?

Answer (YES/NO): NO